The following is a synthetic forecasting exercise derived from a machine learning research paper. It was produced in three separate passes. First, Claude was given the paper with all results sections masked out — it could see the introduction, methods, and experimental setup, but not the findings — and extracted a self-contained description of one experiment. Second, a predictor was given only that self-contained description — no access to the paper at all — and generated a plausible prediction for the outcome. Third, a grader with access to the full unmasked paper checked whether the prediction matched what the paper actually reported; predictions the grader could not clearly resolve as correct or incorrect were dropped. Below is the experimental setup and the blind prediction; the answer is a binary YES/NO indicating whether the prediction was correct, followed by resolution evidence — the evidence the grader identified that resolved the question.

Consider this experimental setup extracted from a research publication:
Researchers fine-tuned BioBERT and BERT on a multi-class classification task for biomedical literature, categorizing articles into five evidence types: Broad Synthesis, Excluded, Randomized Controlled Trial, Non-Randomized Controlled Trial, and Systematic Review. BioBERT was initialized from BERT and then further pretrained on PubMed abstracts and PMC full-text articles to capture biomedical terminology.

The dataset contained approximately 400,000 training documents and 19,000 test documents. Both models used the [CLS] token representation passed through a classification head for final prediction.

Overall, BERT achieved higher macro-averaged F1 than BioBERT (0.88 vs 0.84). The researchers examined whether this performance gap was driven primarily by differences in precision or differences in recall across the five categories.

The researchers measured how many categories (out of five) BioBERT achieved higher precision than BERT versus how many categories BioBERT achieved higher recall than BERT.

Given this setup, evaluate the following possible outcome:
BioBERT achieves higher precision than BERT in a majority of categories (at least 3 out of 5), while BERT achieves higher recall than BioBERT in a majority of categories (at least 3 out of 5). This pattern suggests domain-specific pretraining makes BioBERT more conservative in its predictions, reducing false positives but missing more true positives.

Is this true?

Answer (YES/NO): YES